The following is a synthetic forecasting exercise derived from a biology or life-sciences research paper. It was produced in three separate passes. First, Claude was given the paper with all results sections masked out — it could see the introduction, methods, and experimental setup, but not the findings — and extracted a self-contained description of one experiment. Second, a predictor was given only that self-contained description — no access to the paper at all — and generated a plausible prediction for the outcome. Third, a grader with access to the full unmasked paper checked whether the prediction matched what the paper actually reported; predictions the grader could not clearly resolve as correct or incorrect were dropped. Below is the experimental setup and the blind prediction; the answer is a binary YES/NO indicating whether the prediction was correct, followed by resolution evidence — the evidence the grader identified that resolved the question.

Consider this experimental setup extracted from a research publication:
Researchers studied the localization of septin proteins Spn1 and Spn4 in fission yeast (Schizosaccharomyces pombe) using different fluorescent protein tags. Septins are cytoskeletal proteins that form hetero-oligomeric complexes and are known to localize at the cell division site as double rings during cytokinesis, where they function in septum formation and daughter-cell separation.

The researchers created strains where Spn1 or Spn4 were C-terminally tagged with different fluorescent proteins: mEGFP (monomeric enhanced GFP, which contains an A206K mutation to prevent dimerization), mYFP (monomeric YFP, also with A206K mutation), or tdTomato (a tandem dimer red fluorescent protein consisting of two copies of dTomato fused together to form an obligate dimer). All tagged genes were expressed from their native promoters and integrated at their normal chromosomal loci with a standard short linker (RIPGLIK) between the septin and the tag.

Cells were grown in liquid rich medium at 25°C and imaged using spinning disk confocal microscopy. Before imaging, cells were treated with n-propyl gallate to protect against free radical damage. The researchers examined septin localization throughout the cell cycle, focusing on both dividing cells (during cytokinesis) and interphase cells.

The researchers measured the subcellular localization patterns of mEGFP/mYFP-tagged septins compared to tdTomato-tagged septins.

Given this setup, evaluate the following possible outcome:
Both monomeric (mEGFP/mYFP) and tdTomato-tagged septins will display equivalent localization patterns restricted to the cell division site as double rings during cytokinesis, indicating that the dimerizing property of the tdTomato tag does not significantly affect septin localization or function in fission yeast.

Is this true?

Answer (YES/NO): NO